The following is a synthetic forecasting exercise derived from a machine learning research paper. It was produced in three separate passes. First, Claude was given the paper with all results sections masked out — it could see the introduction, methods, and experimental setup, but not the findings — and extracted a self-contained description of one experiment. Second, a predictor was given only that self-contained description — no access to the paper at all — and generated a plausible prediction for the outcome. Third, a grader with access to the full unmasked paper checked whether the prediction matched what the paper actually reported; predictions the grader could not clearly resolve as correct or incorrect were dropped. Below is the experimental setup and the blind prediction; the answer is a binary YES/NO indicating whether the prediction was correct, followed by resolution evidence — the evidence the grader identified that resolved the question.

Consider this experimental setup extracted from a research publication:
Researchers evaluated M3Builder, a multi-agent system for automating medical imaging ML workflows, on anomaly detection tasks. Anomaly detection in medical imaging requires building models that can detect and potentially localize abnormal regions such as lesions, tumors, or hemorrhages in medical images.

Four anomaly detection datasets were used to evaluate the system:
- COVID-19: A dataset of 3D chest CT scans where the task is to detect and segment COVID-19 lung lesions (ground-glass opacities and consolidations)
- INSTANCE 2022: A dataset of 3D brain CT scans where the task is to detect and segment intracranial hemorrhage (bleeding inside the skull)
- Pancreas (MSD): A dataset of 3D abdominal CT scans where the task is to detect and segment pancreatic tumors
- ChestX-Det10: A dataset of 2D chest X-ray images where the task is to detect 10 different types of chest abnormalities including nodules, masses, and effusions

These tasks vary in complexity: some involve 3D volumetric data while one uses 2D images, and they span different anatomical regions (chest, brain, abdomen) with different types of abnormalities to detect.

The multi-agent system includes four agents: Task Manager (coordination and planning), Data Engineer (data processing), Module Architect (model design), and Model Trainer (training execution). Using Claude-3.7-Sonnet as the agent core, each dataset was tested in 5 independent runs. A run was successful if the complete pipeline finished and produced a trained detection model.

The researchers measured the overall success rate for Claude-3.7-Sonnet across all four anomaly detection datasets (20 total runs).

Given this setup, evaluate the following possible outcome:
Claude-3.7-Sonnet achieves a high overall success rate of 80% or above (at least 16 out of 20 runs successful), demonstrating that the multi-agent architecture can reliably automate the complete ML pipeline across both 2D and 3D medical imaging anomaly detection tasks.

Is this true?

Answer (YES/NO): YES